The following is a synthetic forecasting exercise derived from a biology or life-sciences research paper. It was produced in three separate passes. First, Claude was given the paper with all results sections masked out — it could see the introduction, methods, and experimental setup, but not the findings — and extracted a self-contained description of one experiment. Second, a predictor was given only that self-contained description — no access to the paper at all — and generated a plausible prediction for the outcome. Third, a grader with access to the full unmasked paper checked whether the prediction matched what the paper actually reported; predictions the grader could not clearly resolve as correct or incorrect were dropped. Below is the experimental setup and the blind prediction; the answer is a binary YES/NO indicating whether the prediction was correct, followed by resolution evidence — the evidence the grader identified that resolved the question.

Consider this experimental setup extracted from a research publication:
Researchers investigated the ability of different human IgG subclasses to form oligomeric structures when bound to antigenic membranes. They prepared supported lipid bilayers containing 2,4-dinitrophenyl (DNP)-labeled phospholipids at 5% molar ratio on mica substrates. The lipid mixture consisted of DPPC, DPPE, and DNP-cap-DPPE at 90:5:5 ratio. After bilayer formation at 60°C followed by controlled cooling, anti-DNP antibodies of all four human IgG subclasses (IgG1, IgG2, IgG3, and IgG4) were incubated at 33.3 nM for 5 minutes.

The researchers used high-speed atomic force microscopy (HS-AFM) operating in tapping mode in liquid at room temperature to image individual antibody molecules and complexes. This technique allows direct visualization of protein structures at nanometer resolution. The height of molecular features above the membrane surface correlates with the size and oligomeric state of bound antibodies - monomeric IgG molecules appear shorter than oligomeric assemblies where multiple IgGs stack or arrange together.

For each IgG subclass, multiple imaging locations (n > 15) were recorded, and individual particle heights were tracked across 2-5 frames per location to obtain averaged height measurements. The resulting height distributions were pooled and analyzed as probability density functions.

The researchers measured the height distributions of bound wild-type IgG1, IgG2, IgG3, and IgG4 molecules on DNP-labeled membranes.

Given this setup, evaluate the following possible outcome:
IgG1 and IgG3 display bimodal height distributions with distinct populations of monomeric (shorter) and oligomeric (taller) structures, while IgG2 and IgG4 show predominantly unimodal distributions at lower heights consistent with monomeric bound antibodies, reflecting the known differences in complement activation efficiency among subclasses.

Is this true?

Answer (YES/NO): NO